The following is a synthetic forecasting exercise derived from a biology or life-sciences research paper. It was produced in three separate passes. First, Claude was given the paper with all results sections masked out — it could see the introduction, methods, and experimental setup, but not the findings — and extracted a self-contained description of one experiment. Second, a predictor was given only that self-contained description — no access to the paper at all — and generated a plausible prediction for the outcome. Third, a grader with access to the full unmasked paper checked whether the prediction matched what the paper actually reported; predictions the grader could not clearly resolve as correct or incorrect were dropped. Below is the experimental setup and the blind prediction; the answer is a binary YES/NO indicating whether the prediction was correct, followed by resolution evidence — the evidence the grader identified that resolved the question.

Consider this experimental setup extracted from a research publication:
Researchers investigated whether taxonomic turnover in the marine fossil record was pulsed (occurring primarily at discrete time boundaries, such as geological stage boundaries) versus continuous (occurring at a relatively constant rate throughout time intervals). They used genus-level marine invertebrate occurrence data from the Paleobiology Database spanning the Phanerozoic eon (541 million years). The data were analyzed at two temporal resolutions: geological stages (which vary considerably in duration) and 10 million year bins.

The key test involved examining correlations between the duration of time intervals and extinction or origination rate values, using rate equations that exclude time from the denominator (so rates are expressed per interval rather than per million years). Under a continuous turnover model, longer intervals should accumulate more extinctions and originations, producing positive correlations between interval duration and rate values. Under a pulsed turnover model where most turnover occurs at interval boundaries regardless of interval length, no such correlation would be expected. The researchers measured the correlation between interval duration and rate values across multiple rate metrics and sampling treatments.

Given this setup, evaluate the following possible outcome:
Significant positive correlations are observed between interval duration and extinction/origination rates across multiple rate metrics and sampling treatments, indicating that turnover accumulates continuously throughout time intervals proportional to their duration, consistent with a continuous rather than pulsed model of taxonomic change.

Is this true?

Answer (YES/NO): NO